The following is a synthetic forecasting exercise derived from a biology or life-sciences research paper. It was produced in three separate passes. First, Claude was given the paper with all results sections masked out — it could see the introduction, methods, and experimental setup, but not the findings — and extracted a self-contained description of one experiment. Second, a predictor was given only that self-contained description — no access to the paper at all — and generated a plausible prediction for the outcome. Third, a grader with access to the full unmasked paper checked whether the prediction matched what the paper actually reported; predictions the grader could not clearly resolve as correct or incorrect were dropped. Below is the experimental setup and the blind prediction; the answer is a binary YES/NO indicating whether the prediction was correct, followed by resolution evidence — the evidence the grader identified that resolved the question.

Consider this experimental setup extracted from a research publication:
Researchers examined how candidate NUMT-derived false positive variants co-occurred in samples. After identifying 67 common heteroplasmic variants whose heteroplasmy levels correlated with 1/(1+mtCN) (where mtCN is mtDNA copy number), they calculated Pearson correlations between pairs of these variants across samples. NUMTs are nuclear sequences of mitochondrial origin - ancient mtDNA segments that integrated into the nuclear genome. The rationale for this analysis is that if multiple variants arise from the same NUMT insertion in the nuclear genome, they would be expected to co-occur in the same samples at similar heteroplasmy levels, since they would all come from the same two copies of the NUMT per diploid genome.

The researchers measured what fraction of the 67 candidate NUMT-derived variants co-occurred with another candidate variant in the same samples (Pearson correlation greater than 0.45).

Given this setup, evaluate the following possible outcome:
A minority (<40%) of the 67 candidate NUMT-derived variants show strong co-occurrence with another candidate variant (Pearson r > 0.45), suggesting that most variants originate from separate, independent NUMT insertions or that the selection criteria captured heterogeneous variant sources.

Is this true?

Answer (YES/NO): NO